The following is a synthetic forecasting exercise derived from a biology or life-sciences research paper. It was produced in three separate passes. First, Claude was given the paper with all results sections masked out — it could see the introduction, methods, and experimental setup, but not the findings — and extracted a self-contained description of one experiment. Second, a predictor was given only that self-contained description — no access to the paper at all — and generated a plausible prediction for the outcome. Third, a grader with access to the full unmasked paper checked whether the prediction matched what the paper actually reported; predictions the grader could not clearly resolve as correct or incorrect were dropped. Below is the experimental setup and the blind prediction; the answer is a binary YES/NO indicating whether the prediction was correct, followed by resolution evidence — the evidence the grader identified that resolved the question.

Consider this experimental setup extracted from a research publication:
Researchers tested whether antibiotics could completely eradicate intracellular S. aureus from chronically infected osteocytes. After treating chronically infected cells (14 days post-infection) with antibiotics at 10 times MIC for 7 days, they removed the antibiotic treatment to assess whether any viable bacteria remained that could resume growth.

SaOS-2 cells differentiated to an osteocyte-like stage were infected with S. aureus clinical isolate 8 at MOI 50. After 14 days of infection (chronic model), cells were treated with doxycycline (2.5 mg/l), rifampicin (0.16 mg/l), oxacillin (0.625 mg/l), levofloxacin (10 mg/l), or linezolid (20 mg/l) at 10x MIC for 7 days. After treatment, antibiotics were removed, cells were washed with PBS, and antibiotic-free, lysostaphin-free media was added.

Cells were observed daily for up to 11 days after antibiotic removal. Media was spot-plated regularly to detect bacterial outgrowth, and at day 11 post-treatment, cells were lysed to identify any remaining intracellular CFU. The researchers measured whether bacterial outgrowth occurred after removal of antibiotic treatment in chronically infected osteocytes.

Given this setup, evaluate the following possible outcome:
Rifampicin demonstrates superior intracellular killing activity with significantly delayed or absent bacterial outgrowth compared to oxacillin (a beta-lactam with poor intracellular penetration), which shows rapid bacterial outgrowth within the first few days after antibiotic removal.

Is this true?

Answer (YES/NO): YES